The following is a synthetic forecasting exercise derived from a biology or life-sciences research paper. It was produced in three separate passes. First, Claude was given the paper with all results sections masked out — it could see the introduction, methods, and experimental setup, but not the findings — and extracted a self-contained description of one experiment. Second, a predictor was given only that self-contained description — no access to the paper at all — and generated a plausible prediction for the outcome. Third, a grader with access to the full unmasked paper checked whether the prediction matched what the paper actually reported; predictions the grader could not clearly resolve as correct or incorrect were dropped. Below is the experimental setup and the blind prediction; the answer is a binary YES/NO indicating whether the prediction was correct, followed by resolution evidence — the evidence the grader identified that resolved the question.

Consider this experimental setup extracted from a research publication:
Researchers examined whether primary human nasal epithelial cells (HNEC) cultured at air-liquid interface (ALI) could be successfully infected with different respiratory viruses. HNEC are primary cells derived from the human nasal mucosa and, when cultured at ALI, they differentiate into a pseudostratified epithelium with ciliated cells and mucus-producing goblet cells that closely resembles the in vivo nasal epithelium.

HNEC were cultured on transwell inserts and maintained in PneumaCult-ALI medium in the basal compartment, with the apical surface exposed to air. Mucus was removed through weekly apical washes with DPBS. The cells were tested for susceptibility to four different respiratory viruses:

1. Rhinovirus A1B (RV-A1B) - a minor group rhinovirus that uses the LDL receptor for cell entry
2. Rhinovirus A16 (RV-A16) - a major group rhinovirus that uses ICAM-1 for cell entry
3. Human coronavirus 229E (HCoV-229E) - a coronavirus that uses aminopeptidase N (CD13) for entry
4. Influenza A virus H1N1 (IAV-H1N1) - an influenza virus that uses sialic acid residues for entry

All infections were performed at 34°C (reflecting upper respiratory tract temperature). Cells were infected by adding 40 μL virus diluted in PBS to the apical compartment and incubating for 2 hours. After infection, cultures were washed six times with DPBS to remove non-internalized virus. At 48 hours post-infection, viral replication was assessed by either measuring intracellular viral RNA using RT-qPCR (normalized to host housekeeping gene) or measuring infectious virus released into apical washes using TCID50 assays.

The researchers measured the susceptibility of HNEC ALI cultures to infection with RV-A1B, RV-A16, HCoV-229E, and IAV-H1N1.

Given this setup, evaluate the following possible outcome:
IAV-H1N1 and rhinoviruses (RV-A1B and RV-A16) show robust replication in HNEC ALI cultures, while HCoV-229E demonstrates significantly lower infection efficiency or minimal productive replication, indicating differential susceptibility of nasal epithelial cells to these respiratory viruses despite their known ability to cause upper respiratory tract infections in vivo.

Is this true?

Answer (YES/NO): NO